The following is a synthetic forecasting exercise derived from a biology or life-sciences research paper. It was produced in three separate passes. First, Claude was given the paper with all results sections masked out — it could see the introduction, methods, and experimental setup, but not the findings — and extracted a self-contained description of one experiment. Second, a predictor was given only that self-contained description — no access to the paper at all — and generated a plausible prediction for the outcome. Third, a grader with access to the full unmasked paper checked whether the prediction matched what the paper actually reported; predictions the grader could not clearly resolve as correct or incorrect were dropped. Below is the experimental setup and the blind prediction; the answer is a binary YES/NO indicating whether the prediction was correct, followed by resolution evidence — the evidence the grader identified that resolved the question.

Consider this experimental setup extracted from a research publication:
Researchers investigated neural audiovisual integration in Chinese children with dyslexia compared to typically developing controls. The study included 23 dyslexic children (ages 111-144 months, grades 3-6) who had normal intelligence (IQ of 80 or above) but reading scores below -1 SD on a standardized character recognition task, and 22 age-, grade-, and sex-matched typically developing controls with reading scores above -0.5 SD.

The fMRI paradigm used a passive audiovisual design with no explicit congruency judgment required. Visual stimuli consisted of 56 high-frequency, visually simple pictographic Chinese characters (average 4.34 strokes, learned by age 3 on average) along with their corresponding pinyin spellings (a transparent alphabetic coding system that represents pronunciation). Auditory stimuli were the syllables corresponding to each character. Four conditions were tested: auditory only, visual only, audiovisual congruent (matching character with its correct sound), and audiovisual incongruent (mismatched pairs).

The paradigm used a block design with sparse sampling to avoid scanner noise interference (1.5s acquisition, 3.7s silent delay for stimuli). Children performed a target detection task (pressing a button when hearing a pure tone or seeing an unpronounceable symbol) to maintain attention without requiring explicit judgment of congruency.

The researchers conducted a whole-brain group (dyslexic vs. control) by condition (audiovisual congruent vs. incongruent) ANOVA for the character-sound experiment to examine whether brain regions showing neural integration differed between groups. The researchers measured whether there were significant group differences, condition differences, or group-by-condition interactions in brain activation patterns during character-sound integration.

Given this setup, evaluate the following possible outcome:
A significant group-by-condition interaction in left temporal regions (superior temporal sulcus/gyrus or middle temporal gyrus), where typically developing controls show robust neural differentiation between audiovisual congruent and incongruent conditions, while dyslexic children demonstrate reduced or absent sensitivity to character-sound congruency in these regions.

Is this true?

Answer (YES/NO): NO